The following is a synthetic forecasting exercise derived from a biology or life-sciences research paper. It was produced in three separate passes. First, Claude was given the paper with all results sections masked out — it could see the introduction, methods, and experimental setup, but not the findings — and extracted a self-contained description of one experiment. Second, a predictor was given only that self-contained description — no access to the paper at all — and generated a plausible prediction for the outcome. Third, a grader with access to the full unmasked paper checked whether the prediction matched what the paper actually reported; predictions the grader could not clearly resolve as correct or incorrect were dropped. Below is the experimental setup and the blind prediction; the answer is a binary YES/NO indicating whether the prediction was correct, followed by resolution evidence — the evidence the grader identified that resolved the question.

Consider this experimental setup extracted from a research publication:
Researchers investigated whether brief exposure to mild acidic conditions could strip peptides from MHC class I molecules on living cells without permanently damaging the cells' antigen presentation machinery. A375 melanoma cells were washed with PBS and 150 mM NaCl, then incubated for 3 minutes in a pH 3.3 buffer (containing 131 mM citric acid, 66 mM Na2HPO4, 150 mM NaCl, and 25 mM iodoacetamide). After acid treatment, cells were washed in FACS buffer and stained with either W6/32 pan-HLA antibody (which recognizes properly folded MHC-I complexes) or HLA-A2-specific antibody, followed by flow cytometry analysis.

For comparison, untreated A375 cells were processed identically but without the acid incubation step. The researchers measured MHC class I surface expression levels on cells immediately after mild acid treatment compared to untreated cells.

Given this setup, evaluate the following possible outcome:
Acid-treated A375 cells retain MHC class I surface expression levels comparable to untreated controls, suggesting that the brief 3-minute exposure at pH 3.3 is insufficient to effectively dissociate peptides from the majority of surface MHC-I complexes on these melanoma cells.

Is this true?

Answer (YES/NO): NO